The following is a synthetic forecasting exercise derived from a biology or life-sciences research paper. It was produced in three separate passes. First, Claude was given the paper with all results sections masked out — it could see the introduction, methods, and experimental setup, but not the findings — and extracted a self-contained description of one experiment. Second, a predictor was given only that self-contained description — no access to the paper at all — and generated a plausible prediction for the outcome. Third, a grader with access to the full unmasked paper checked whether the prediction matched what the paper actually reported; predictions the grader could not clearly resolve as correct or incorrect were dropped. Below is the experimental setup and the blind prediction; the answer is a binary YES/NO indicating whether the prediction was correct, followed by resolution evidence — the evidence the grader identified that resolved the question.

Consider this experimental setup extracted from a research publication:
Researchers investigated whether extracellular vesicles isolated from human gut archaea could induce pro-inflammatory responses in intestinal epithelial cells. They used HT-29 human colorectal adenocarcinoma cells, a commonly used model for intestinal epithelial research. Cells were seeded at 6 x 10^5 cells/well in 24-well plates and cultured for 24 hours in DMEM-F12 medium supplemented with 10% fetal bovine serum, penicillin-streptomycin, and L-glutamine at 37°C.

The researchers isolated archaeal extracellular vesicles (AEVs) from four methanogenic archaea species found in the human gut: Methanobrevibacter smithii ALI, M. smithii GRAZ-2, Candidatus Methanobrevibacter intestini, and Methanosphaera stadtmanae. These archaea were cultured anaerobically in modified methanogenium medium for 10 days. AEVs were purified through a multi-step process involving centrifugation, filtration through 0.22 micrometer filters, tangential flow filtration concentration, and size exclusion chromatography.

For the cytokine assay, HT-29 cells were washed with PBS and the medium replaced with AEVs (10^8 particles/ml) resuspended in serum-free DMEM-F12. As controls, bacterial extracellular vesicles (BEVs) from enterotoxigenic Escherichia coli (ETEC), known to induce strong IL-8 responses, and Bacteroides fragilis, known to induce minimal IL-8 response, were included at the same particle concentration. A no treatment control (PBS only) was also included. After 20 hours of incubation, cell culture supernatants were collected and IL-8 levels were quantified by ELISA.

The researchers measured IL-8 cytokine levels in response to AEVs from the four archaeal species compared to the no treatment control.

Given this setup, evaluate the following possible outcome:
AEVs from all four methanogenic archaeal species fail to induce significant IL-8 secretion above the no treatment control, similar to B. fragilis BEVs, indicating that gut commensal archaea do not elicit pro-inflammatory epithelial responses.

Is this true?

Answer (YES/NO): NO